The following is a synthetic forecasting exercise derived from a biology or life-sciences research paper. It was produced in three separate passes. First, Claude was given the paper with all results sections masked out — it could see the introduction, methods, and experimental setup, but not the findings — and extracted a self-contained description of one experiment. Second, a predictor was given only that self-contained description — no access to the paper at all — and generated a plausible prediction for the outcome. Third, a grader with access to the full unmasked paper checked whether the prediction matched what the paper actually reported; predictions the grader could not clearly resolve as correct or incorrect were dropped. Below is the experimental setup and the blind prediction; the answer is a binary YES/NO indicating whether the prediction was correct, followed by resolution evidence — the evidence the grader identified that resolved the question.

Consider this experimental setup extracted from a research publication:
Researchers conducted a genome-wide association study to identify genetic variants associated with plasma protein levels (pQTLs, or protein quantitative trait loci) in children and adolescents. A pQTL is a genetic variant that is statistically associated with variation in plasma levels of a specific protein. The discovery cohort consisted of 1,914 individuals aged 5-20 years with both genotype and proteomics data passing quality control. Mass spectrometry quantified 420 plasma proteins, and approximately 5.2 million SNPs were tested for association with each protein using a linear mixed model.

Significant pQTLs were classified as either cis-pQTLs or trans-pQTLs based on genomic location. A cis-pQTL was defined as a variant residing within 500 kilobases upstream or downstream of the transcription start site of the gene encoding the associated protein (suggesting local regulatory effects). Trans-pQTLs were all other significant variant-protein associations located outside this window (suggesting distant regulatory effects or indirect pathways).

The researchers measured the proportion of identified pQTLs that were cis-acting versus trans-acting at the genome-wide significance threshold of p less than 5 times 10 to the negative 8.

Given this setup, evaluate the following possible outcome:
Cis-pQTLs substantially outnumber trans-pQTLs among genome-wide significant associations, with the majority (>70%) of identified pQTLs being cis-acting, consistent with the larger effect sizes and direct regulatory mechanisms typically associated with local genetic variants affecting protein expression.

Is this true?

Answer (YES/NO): NO